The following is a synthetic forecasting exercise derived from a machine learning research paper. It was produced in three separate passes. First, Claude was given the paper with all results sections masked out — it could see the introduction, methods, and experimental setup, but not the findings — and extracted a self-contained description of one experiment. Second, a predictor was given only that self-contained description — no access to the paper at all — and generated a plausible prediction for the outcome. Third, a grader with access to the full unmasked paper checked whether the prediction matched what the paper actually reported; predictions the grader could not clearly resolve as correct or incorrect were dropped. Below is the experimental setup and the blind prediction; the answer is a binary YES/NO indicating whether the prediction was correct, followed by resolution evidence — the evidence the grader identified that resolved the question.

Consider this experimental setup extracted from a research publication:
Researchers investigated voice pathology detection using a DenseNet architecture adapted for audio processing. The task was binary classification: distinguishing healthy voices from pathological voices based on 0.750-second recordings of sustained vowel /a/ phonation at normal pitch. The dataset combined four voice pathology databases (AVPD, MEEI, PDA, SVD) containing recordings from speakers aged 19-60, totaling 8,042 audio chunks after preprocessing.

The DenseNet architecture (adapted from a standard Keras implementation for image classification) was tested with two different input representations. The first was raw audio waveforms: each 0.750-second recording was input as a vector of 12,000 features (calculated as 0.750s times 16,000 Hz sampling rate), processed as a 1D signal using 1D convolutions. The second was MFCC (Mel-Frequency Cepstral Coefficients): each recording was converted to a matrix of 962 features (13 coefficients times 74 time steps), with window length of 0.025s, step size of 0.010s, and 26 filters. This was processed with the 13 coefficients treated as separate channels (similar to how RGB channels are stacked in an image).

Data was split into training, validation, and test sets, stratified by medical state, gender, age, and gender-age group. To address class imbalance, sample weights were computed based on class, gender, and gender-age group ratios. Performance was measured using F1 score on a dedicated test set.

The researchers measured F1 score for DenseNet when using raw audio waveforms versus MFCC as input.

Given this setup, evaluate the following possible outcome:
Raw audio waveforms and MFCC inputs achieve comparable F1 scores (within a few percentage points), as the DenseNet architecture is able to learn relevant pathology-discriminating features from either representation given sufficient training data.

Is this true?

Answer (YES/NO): NO